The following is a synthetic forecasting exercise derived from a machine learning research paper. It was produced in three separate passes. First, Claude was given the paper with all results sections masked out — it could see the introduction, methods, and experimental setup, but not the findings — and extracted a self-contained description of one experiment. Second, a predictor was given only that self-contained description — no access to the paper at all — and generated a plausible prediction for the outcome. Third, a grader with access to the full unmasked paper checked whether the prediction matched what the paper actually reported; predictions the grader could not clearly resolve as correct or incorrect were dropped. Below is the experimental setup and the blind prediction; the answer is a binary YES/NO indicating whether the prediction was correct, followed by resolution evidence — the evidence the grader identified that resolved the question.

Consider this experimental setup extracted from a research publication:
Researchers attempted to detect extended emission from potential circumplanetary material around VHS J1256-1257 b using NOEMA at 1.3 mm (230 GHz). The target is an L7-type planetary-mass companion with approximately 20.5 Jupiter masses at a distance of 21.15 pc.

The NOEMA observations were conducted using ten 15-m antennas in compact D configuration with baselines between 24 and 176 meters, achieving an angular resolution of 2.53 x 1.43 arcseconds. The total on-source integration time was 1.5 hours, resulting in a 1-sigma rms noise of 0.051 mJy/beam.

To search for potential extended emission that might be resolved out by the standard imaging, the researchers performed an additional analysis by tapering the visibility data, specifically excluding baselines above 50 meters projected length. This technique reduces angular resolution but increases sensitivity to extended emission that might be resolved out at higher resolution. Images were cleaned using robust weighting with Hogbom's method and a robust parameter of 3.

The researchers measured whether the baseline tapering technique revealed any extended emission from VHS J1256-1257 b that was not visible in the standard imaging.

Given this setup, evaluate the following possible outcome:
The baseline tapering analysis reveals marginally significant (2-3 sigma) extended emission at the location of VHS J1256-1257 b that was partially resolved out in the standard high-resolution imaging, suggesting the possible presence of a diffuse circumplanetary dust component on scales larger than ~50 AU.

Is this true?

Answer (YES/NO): NO